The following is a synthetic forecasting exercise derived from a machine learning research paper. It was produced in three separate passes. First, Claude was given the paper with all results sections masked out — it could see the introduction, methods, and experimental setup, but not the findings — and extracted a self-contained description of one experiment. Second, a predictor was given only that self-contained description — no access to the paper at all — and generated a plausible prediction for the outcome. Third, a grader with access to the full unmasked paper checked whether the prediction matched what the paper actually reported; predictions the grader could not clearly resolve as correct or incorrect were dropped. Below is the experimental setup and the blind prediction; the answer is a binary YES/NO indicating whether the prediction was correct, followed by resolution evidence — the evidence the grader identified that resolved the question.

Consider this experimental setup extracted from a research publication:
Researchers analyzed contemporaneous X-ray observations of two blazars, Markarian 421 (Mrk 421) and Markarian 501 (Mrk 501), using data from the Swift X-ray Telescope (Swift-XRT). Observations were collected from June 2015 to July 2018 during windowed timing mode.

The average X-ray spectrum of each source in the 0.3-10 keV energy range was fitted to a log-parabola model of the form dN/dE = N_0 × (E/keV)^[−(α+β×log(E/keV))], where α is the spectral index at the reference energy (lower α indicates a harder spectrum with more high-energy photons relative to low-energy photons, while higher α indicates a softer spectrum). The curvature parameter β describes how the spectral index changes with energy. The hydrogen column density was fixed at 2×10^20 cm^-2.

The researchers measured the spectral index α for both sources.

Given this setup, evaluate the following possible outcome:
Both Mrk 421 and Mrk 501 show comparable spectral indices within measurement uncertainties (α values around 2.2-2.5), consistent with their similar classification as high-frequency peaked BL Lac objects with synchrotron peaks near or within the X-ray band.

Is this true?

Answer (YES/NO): NO